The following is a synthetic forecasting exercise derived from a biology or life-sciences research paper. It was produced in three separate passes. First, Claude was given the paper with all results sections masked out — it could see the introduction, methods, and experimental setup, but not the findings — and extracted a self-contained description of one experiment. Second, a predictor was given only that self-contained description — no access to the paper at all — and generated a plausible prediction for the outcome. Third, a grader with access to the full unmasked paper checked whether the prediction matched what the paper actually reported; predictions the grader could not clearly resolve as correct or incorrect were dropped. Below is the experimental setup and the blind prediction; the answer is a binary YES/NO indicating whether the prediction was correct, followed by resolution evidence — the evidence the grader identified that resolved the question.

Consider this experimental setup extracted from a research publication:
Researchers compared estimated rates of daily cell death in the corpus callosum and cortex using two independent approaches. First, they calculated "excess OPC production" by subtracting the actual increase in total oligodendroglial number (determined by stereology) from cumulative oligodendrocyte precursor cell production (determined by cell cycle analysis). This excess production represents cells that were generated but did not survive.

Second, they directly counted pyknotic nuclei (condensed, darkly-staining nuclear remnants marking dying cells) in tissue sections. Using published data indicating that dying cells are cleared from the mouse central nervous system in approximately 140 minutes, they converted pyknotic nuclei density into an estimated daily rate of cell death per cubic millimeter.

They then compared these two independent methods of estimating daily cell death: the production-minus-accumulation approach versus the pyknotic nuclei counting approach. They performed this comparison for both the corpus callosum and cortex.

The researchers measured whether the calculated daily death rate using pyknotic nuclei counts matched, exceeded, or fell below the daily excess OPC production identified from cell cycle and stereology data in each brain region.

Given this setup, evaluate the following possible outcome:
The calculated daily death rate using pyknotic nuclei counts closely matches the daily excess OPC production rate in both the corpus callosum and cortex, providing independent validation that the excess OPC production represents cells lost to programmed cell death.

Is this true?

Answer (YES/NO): NO